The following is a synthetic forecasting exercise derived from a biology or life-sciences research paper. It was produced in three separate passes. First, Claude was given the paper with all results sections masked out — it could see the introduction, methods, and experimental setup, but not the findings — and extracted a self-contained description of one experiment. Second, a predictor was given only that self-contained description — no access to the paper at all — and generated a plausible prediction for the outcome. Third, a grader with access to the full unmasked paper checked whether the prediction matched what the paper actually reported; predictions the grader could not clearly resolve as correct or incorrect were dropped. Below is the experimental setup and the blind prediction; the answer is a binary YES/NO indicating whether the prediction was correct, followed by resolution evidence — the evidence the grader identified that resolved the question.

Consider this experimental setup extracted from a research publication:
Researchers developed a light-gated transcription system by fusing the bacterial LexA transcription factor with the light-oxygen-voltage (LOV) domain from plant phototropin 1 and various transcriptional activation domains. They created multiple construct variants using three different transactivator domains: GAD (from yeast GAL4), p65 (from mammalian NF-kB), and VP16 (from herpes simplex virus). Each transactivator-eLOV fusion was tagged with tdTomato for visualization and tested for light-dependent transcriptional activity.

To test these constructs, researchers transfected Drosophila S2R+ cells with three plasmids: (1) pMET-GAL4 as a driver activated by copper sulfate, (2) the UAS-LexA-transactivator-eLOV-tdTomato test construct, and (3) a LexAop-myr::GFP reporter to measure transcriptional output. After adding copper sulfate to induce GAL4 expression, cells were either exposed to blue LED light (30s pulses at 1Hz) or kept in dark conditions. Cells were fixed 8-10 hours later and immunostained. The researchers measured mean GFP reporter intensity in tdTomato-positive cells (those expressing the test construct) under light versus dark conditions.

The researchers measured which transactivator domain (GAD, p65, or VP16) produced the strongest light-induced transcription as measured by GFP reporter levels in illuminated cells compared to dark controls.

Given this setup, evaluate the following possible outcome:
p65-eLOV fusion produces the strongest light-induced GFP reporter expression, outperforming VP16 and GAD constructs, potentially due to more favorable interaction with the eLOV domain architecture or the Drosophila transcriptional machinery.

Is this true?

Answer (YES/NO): YES